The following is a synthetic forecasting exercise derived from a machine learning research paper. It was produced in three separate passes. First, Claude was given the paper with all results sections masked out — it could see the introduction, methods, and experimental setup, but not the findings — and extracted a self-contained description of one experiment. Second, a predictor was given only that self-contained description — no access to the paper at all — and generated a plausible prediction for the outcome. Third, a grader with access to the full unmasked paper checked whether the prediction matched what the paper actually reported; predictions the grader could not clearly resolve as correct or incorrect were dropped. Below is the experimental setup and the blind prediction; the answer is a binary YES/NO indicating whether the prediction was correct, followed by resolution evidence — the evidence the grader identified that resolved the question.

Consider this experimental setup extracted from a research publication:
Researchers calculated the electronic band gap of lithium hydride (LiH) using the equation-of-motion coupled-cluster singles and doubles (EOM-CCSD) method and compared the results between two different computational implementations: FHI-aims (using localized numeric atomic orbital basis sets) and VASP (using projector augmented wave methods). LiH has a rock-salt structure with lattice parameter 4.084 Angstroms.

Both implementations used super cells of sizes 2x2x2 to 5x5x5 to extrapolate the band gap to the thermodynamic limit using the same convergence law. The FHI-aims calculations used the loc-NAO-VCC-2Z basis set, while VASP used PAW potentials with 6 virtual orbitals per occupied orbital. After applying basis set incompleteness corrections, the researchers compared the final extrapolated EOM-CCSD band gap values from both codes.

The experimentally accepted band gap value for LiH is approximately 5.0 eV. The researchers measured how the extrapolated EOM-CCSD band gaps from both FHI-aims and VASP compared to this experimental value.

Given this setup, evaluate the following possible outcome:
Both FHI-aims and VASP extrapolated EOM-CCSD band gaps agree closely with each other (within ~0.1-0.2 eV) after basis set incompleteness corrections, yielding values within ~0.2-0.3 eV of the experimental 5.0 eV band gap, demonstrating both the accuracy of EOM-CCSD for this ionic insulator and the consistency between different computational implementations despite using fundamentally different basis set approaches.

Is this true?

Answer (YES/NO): NO